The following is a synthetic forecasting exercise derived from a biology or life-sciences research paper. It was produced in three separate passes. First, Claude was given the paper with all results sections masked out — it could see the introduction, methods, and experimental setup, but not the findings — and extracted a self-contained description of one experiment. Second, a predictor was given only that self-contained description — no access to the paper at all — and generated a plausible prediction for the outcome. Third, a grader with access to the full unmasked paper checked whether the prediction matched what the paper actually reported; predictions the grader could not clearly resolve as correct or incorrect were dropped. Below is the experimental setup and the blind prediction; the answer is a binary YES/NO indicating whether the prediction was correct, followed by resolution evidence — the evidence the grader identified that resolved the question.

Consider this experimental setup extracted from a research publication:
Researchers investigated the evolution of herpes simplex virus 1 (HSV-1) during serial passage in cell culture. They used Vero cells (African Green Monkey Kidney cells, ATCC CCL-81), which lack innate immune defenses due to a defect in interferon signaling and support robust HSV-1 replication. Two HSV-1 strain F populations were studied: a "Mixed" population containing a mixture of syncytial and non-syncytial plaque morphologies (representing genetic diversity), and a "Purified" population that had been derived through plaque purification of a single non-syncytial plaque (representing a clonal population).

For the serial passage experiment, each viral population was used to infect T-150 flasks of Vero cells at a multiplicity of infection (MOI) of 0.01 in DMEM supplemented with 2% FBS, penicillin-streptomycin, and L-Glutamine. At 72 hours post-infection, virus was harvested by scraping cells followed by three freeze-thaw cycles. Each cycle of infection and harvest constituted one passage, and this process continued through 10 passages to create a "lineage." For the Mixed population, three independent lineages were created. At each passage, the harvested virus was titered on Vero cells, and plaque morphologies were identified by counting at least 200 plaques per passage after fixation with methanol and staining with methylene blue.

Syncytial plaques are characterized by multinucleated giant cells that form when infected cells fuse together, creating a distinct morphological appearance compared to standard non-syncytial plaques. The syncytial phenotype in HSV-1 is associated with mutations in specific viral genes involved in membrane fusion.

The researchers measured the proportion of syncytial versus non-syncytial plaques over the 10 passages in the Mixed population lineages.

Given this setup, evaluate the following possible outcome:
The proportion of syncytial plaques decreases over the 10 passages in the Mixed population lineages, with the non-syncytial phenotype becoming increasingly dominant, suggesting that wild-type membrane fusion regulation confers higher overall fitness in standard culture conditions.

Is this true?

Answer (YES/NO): NO